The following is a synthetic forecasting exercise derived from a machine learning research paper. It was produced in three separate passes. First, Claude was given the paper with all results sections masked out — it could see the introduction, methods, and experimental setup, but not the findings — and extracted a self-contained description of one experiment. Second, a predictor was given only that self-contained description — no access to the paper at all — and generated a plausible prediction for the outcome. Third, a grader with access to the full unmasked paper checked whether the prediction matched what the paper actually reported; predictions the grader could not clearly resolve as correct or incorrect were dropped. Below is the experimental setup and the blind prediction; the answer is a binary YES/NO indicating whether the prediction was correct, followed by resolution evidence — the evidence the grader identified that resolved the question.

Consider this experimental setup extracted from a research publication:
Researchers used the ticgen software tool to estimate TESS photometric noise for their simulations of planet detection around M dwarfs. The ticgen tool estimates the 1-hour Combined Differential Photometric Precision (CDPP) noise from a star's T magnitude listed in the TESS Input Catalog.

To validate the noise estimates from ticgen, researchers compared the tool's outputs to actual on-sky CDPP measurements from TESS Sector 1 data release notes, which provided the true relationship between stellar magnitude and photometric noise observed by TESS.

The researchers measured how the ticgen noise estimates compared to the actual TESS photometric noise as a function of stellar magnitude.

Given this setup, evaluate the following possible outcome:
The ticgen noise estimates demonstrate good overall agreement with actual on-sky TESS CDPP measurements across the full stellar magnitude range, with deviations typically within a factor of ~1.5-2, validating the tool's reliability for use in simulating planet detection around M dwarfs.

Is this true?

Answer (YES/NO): NO